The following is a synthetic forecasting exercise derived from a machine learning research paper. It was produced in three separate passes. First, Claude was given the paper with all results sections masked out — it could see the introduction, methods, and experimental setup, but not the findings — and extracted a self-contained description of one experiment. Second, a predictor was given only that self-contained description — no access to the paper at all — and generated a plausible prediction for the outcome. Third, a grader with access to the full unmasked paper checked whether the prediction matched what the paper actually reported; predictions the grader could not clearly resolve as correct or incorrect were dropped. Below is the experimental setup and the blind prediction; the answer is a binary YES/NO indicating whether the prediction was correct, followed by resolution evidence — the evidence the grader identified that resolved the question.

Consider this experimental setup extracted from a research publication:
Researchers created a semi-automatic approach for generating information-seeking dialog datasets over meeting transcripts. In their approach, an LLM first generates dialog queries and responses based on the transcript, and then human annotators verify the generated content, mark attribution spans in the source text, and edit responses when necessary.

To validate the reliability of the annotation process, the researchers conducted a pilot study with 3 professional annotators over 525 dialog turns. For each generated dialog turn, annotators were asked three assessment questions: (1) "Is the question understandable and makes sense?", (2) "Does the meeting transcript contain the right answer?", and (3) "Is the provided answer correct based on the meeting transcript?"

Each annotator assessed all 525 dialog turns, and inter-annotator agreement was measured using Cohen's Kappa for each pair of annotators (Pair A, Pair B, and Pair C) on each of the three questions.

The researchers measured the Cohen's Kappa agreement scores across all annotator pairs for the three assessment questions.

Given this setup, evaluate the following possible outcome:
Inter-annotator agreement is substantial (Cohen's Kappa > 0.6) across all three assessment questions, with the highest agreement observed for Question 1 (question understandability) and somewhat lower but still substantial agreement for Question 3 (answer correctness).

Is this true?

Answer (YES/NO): YES